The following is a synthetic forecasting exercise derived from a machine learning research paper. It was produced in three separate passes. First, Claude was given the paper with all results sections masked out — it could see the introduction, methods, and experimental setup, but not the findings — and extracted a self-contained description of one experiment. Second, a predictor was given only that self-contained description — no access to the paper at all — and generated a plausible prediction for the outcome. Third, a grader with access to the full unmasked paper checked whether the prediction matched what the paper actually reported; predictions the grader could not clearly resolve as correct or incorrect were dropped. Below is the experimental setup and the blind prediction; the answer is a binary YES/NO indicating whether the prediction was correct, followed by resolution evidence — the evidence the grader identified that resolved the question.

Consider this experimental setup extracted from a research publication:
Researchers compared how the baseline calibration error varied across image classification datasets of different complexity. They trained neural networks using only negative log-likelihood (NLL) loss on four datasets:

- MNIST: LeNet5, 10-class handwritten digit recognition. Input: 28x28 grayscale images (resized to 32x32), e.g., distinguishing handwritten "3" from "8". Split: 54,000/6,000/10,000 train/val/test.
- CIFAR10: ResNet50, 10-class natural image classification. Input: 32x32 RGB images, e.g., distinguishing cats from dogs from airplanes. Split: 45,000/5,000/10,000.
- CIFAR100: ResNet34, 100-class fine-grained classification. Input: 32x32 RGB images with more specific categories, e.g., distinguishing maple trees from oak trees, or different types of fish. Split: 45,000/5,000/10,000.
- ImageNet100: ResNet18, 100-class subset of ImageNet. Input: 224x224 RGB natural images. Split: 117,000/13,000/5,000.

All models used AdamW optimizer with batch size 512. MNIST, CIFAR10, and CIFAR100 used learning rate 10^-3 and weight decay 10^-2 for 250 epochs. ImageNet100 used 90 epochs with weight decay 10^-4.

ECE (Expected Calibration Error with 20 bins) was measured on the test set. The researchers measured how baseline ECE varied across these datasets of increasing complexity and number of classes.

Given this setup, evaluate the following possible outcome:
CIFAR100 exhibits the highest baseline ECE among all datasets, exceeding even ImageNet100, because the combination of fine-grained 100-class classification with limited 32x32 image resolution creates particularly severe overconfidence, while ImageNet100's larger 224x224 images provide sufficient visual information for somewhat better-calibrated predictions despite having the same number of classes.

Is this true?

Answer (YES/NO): YES